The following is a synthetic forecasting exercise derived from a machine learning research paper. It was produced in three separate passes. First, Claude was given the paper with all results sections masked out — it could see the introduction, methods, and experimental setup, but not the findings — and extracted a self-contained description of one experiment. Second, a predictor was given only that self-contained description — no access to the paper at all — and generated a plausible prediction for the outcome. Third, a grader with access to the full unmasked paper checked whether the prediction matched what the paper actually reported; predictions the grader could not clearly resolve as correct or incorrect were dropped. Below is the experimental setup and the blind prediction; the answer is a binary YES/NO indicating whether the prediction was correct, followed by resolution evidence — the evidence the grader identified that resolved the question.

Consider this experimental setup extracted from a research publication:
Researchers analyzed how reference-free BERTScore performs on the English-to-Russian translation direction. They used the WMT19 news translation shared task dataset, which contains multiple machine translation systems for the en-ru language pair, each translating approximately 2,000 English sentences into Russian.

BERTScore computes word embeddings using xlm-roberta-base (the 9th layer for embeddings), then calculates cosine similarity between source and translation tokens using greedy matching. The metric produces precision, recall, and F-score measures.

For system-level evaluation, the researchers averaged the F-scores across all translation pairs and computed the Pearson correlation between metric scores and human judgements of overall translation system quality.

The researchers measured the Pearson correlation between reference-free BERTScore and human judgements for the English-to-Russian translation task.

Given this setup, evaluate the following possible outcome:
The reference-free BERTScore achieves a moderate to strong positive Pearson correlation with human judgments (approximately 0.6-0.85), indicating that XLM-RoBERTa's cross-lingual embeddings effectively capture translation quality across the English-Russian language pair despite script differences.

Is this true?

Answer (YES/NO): NO